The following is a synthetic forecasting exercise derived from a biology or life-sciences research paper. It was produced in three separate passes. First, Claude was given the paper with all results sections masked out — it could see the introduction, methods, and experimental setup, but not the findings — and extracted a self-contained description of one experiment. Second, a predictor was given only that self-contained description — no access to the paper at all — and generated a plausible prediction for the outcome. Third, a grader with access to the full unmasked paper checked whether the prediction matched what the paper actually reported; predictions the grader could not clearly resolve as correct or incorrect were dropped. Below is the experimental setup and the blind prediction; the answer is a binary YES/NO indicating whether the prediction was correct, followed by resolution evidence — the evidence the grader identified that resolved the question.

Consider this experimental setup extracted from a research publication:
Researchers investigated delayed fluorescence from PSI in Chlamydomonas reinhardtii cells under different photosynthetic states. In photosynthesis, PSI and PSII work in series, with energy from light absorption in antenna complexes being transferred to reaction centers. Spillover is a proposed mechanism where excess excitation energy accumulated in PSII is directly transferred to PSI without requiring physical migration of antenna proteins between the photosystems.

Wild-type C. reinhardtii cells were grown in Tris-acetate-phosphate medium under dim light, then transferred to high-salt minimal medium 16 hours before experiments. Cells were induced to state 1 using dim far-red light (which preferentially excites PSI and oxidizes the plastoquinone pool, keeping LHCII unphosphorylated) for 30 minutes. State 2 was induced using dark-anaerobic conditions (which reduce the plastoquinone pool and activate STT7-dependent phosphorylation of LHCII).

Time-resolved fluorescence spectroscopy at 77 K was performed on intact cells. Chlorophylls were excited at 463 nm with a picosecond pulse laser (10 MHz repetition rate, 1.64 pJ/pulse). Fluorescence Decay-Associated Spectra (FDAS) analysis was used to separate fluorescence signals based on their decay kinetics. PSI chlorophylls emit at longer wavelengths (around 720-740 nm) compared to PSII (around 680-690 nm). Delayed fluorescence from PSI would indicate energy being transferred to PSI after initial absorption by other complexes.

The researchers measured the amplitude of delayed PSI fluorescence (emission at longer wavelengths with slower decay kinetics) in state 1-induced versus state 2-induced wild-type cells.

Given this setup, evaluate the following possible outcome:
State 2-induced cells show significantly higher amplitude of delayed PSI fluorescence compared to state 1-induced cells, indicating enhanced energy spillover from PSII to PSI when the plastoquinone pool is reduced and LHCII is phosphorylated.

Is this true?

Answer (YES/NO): YES